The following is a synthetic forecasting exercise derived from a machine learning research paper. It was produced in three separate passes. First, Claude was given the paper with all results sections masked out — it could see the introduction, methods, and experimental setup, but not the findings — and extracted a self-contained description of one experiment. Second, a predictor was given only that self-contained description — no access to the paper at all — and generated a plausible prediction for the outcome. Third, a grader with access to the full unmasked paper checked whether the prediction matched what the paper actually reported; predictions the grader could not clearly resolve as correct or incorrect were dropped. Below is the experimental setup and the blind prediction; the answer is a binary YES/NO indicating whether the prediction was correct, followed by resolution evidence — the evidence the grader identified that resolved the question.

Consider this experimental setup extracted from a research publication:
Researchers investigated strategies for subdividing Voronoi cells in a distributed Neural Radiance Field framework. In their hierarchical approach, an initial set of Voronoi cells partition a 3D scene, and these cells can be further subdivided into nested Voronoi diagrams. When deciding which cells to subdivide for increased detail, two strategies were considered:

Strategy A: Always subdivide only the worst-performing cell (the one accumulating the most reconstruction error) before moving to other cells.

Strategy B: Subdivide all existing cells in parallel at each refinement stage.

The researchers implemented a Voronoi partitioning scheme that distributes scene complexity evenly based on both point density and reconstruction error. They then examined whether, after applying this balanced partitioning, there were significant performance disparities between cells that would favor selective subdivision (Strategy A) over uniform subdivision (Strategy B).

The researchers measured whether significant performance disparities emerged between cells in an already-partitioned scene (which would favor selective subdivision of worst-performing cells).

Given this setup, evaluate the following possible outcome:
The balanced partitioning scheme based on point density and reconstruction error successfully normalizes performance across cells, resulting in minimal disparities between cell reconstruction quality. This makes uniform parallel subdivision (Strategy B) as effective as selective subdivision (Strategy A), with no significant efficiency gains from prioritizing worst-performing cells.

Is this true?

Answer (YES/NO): YES